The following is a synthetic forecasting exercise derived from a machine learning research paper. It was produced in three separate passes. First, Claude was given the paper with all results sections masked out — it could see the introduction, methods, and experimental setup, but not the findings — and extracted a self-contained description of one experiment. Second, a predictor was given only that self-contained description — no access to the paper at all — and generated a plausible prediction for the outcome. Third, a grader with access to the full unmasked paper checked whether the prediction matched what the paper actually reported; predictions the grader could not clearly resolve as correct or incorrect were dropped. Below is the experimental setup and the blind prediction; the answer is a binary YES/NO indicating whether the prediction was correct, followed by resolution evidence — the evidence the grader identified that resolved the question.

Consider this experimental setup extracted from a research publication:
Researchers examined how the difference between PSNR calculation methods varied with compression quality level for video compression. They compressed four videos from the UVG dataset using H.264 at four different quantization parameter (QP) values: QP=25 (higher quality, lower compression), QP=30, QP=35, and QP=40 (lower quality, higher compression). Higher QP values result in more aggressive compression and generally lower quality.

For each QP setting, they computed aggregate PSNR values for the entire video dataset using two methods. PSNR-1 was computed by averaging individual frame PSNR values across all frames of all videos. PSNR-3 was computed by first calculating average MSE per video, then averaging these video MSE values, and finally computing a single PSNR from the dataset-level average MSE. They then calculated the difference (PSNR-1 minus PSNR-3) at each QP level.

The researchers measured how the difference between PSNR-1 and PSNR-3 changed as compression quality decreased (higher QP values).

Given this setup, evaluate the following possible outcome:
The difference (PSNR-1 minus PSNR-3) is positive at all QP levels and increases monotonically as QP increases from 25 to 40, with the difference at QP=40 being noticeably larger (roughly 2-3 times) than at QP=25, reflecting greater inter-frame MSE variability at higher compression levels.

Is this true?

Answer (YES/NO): NO